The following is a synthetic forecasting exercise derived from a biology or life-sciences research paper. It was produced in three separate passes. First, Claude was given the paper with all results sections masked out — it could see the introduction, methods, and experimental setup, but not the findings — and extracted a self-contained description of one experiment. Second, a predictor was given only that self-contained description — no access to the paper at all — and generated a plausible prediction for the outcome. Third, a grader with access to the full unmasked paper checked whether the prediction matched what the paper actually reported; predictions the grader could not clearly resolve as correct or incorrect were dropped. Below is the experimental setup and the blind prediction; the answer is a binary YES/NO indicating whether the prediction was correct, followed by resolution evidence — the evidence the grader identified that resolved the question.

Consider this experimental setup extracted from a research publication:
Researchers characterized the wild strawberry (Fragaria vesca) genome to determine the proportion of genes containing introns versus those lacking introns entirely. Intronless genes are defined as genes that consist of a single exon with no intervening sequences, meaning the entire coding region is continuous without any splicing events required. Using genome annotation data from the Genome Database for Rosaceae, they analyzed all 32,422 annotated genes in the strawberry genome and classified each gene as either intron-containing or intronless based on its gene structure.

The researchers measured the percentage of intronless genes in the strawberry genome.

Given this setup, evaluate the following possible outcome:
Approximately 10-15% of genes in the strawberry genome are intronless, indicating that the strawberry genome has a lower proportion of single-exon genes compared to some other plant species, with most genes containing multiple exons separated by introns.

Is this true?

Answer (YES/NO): NO